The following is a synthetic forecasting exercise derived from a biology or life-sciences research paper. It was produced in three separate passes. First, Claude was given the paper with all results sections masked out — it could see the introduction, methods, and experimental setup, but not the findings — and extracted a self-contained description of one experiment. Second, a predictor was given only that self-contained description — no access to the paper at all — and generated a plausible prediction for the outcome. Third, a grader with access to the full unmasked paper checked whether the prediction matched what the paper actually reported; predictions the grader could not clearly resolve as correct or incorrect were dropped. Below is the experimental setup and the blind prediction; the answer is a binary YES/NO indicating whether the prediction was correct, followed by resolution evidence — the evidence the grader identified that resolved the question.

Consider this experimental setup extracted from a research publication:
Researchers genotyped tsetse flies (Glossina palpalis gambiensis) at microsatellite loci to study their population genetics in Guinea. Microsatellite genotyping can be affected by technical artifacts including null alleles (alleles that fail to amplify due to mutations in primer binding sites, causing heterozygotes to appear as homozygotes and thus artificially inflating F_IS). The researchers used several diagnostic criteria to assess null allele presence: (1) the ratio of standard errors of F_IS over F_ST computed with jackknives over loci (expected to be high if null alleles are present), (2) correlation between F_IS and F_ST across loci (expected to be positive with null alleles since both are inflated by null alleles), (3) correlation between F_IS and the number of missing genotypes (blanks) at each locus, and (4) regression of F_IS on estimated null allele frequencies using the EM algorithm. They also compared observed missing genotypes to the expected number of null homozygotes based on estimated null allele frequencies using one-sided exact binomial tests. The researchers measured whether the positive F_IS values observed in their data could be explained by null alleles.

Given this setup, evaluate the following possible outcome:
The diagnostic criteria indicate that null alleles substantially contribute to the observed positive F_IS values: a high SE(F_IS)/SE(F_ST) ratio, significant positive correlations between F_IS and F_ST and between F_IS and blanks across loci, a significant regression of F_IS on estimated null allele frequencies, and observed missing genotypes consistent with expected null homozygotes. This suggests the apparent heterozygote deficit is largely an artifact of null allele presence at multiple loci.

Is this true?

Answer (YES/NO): YES